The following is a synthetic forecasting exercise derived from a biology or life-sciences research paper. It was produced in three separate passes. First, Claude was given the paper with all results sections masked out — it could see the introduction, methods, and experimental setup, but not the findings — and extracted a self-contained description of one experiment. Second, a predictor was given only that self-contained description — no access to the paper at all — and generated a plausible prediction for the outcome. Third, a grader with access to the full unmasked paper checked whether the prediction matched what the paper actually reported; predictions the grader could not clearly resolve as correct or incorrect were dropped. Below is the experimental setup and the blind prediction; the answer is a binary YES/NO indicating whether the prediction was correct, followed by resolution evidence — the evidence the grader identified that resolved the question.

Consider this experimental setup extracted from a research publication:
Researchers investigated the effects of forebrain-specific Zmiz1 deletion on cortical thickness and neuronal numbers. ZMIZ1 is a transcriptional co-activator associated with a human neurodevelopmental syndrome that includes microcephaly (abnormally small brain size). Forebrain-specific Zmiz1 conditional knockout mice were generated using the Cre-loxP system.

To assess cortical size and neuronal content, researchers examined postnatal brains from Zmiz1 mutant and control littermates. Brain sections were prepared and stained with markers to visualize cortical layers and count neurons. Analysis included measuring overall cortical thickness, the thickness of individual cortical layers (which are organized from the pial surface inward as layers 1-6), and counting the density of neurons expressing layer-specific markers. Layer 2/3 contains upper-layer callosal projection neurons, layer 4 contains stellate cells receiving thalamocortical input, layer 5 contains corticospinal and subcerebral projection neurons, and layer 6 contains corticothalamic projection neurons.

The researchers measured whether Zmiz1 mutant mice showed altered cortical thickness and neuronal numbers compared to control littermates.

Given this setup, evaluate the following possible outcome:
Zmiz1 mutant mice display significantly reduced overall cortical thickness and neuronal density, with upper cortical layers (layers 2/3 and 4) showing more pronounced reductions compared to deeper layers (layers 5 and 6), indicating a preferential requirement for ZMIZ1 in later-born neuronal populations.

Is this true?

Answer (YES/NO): NO